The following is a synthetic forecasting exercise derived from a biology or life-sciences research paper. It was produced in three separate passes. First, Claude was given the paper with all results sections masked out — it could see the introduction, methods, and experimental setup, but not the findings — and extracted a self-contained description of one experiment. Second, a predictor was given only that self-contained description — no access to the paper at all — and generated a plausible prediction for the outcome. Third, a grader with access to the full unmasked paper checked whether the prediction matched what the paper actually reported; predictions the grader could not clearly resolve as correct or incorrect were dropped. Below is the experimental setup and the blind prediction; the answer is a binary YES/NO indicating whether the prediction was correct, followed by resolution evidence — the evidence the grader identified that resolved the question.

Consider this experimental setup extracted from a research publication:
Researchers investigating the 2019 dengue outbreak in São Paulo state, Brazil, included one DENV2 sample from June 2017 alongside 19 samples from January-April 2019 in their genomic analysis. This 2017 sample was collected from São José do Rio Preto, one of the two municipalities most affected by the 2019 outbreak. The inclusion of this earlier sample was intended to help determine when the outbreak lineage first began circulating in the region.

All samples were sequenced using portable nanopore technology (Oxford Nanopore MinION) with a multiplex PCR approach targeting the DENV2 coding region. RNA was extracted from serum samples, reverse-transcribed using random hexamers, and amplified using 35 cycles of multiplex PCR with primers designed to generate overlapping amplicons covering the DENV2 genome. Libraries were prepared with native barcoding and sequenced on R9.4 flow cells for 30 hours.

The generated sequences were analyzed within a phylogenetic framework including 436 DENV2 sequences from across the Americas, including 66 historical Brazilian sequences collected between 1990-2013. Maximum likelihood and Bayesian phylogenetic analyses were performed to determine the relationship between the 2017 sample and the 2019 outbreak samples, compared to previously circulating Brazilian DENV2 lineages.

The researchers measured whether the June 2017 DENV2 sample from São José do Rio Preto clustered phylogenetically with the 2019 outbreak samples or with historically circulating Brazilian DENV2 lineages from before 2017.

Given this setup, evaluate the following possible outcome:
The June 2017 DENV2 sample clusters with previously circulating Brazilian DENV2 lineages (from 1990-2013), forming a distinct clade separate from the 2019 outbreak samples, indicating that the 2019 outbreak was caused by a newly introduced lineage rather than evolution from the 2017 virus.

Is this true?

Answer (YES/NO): YES